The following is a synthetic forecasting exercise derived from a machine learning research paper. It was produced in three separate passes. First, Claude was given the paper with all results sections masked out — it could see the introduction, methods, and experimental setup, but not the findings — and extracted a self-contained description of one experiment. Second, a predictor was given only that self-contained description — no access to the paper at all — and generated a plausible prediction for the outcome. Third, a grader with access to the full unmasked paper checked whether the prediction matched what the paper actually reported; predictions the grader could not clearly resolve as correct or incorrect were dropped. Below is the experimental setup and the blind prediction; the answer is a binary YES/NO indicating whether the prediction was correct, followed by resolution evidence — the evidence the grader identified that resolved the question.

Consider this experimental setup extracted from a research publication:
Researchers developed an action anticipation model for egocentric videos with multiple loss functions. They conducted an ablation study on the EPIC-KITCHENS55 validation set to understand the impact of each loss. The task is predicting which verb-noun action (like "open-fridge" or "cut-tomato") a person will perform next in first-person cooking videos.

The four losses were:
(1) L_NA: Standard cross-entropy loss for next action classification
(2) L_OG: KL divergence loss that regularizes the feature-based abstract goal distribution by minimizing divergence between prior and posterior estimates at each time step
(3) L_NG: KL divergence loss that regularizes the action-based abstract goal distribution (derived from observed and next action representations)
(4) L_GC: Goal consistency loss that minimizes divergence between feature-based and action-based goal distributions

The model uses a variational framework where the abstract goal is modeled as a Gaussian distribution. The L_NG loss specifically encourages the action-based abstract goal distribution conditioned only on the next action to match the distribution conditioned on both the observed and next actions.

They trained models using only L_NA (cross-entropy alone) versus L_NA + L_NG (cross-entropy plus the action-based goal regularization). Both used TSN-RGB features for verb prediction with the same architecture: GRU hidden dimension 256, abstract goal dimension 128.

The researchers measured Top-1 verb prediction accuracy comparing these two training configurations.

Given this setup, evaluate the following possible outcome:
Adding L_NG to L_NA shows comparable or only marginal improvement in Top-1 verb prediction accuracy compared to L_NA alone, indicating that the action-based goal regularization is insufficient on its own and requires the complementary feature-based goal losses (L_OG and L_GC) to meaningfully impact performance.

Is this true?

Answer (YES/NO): NO